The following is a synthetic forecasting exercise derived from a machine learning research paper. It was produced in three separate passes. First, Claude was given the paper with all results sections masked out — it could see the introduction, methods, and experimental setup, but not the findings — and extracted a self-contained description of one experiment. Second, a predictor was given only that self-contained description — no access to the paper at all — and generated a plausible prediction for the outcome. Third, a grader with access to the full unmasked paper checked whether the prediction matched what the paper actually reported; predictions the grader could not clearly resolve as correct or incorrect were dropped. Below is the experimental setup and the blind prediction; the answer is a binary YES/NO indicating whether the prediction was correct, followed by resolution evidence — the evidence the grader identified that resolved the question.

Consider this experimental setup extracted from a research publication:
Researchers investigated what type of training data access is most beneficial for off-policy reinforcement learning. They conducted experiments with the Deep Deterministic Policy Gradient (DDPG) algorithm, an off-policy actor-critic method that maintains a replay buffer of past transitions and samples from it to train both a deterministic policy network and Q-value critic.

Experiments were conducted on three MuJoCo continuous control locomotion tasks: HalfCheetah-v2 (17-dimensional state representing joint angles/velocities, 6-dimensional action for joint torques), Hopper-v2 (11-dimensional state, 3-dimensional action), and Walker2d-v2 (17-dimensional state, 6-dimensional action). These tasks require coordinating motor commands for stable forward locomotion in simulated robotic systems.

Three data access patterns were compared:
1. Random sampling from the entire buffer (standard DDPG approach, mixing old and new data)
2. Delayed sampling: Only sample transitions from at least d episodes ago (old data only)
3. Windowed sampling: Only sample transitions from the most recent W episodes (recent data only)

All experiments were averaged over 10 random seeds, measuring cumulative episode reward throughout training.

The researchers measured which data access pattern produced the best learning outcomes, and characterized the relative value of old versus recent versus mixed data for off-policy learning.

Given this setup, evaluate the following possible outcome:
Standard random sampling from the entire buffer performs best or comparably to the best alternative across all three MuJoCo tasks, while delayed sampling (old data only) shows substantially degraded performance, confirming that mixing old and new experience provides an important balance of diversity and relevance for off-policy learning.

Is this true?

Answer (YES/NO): NO